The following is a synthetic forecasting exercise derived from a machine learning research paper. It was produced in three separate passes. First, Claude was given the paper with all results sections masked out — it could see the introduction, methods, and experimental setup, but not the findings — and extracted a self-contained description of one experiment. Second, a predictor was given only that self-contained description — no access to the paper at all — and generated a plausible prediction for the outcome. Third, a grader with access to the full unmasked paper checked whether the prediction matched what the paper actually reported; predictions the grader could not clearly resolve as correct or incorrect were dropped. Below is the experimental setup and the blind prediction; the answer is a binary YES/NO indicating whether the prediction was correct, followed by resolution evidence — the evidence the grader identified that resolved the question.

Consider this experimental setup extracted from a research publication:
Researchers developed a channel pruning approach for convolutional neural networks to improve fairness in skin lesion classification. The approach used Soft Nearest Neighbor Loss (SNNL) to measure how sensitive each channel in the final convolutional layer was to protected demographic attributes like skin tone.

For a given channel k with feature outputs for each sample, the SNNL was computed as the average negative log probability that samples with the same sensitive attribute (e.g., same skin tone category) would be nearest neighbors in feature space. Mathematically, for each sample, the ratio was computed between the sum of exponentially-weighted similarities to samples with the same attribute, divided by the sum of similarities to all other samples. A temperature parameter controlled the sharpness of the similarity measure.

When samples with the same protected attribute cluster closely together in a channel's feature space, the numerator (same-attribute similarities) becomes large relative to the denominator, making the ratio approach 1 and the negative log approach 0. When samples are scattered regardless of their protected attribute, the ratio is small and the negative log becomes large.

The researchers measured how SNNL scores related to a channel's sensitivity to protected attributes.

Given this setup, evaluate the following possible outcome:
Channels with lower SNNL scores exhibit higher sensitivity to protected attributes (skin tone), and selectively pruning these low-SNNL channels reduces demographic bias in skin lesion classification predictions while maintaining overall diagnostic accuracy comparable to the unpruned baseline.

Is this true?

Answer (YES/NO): YES